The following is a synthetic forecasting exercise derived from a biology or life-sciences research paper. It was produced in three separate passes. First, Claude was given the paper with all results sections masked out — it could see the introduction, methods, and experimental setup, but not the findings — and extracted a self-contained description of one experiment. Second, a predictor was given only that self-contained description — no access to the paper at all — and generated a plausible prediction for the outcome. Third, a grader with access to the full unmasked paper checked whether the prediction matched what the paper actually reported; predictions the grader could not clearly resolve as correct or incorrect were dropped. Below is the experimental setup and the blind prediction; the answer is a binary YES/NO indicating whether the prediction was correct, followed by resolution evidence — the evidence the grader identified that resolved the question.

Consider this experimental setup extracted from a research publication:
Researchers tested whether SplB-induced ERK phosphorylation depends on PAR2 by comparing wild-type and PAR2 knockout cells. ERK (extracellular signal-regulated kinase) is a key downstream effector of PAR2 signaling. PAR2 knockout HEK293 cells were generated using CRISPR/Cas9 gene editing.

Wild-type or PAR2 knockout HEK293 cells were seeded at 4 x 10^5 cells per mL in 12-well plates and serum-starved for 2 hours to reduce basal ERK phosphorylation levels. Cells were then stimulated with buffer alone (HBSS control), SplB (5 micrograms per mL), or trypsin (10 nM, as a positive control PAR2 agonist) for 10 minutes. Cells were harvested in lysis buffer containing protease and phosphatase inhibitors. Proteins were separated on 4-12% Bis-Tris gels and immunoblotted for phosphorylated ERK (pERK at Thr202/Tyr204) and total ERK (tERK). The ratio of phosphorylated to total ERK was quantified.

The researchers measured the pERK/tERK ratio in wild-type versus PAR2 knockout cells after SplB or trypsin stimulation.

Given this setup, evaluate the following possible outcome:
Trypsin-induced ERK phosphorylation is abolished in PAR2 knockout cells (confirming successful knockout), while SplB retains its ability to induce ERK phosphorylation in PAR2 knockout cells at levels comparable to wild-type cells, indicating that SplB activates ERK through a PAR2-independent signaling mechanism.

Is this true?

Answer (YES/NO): NO